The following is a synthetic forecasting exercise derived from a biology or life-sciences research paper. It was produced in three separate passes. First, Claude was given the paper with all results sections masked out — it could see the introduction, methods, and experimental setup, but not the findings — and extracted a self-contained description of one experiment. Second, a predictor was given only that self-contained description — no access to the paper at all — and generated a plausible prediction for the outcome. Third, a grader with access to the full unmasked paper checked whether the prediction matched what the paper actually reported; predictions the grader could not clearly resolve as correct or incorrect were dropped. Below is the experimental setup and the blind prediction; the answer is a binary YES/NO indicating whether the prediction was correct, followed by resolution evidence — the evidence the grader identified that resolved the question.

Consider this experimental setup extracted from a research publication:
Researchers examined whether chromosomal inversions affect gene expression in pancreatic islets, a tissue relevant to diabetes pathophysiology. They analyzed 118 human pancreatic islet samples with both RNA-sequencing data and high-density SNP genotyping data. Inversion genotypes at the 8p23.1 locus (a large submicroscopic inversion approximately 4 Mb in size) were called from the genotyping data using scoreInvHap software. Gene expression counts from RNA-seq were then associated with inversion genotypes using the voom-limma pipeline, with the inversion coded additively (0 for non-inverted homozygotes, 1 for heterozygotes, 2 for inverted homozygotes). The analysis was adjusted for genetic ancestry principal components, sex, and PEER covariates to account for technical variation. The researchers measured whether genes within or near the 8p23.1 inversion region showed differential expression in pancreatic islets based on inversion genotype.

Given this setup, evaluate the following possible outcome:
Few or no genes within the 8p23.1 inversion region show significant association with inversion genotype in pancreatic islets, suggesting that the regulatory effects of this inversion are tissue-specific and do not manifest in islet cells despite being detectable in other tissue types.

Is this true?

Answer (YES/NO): NO